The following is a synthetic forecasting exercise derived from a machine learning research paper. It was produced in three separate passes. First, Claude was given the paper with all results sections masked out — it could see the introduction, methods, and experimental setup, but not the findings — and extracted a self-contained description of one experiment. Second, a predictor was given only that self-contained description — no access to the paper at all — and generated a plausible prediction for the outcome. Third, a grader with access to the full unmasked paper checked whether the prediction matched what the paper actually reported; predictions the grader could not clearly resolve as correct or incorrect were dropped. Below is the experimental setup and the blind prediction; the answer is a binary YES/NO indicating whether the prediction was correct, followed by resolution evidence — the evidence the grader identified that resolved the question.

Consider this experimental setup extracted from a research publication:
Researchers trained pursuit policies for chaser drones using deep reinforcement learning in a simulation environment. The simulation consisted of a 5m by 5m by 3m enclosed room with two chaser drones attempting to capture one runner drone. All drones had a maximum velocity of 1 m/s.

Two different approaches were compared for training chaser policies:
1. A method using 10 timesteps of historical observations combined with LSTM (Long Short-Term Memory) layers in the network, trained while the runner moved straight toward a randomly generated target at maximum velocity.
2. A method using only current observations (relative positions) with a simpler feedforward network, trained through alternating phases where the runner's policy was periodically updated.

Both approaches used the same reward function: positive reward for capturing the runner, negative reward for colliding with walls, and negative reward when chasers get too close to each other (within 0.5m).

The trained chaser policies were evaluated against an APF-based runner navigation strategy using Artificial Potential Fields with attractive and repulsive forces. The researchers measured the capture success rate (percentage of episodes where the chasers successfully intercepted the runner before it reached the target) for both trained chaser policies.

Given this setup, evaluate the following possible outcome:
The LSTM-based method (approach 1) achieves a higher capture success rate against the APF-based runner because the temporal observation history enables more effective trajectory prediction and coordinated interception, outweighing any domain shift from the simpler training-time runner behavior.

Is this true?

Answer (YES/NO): NO